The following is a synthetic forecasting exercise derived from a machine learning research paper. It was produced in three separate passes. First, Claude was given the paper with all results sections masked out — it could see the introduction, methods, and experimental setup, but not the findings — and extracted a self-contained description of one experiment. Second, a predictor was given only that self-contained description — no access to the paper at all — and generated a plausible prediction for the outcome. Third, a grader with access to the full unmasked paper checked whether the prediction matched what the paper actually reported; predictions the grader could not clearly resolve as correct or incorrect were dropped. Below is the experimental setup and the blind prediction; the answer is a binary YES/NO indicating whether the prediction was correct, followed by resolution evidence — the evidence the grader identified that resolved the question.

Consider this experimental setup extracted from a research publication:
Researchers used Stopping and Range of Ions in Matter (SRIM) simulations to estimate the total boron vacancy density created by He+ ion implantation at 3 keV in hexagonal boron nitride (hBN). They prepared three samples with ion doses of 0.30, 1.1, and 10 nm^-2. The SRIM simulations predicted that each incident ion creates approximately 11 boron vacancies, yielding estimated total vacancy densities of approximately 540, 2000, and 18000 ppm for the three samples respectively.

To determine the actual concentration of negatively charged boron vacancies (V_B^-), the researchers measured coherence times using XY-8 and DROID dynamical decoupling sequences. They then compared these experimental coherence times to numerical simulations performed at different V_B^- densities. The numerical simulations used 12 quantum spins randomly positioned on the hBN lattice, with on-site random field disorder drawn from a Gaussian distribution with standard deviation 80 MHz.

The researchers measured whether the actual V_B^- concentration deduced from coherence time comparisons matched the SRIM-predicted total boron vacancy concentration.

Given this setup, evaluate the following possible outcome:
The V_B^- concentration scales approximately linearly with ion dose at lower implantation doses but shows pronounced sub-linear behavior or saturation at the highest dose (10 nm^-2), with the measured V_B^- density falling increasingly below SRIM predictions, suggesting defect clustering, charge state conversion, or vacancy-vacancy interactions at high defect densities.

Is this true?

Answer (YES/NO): NO